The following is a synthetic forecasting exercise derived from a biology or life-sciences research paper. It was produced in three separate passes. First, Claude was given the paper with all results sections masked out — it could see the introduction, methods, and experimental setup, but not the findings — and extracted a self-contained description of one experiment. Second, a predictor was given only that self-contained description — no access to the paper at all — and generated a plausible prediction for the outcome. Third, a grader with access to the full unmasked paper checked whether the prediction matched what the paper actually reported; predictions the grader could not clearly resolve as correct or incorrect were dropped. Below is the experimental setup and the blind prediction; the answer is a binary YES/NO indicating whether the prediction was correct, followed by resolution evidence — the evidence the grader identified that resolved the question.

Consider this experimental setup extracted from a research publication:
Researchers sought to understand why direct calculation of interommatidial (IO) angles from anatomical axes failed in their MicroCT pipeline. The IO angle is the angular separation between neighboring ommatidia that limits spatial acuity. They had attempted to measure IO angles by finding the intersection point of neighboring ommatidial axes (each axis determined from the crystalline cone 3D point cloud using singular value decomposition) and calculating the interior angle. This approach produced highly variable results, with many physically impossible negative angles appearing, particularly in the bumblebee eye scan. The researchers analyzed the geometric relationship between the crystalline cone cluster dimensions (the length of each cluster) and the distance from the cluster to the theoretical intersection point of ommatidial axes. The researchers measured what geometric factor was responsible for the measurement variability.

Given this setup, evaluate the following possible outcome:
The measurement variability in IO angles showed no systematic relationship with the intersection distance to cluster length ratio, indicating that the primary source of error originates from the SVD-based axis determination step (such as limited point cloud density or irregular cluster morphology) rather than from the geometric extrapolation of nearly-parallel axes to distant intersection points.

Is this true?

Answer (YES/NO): NO